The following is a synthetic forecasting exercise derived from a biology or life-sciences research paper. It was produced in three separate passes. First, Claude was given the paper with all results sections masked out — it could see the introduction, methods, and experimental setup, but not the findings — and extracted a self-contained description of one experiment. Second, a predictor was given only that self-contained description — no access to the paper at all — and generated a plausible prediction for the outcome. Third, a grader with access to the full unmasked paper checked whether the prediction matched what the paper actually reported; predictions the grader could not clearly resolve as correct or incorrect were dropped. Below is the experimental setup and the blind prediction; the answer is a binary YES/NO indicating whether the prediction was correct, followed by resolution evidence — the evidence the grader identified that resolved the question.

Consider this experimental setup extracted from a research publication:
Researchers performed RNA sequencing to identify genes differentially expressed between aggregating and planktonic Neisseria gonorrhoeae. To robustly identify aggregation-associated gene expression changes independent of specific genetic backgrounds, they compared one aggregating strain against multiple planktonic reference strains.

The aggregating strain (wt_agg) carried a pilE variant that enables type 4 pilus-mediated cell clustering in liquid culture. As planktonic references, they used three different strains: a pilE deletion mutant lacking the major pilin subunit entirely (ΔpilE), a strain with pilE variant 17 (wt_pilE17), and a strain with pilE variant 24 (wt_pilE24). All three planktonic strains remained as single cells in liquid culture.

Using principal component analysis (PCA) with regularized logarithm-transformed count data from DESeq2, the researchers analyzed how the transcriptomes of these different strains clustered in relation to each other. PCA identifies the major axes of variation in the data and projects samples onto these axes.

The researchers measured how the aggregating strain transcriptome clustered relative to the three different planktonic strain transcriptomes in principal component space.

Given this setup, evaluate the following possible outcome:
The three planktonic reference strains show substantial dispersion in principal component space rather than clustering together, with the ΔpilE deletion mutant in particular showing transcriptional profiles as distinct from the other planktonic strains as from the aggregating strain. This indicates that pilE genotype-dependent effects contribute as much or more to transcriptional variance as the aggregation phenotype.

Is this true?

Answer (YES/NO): NO